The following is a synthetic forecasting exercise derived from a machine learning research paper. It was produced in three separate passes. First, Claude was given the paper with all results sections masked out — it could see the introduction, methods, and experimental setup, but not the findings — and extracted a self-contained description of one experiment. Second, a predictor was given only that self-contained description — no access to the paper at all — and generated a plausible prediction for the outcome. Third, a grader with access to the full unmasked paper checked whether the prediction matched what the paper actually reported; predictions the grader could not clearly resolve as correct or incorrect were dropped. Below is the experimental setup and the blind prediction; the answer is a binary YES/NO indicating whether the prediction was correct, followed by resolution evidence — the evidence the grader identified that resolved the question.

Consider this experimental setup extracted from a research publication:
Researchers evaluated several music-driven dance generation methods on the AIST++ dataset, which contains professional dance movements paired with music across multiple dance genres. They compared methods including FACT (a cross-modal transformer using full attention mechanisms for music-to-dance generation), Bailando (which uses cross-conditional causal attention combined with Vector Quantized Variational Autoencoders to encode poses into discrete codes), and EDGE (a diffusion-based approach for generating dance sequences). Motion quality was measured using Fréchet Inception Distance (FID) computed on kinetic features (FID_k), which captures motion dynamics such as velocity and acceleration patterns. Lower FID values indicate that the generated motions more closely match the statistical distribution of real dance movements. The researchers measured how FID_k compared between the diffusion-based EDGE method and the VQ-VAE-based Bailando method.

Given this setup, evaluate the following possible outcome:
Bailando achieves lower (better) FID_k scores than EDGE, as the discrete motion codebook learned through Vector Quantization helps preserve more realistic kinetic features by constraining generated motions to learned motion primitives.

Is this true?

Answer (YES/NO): YES